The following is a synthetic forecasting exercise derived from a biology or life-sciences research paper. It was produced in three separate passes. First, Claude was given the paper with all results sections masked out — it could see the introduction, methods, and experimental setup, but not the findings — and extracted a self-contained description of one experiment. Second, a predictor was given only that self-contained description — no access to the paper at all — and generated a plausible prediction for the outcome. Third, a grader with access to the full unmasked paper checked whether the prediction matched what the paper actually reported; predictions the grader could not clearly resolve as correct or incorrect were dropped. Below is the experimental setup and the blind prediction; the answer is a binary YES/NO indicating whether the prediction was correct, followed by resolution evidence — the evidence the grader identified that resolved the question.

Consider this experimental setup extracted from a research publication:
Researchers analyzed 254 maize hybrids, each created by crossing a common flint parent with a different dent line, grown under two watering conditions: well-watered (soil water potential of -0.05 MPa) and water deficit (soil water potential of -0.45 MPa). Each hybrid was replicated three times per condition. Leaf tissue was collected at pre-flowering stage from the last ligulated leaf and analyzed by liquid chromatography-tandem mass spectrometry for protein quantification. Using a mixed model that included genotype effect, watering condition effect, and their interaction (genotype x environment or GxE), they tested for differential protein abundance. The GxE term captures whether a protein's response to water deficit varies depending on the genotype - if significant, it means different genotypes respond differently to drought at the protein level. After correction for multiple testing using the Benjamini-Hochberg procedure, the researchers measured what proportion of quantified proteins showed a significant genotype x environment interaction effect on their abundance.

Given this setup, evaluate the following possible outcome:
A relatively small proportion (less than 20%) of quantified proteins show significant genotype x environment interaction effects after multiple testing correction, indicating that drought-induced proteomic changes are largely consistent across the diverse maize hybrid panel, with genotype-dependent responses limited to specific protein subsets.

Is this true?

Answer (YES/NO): YES